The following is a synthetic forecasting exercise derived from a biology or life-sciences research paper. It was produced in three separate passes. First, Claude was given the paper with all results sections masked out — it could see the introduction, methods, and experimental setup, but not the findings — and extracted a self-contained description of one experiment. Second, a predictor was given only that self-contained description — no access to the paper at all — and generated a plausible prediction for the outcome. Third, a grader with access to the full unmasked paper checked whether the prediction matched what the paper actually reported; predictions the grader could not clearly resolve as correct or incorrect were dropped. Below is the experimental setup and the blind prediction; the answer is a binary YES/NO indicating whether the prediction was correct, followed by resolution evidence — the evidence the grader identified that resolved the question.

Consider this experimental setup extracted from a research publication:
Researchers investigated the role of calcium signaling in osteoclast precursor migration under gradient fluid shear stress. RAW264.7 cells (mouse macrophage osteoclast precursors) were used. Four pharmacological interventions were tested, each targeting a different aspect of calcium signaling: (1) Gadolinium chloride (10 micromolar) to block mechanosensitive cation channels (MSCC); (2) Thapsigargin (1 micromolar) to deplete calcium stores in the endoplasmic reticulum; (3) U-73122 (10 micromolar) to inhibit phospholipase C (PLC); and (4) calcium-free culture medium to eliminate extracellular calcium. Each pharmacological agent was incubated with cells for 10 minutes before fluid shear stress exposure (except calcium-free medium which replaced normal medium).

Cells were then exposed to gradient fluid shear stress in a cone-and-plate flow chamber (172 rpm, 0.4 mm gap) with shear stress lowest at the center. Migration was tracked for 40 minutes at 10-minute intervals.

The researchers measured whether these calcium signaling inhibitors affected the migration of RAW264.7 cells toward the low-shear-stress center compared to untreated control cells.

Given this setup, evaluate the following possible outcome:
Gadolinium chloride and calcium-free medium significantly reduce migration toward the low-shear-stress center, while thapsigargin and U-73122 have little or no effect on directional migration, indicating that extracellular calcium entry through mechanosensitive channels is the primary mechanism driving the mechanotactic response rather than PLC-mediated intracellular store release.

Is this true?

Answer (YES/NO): NO